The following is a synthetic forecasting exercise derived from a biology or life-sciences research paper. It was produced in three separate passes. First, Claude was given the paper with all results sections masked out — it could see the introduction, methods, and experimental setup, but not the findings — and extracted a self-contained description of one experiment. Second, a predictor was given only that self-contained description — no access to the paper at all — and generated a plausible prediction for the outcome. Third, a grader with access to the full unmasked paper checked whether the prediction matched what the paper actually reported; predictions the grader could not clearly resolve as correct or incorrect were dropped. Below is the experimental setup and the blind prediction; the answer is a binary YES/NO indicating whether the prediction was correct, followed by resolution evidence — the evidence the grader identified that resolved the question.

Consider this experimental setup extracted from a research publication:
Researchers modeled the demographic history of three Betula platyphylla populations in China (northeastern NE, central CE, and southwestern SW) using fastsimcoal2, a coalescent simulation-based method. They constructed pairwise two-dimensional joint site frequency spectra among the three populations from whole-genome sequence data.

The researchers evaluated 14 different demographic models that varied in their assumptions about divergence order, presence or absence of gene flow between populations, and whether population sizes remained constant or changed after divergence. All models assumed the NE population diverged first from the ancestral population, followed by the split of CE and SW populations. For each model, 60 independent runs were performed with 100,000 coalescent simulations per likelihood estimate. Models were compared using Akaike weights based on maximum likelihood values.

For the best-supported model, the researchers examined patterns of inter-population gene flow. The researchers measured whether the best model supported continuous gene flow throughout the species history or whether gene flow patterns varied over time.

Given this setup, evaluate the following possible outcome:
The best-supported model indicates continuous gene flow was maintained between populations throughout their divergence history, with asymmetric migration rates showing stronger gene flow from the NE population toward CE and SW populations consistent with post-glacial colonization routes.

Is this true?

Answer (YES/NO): NO